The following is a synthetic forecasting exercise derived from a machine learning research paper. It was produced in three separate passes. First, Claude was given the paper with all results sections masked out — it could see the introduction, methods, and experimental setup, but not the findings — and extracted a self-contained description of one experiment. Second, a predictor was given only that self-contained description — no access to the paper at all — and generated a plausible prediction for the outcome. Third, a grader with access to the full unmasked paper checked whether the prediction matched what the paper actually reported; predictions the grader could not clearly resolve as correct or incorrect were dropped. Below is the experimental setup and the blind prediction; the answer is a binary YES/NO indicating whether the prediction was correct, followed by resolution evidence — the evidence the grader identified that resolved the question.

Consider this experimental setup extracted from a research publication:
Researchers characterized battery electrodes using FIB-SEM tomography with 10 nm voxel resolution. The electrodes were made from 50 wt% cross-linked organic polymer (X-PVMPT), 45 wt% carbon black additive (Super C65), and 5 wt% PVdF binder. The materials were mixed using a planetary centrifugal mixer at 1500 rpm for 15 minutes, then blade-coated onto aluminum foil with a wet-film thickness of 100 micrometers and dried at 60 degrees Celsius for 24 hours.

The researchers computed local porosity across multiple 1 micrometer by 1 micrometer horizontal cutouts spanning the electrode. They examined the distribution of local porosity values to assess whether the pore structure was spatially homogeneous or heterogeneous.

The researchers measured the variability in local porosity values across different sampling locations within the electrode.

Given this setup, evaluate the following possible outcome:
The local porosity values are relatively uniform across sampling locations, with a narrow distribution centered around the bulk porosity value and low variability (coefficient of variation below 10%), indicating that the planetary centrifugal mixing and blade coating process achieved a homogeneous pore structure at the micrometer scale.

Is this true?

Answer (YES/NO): NO